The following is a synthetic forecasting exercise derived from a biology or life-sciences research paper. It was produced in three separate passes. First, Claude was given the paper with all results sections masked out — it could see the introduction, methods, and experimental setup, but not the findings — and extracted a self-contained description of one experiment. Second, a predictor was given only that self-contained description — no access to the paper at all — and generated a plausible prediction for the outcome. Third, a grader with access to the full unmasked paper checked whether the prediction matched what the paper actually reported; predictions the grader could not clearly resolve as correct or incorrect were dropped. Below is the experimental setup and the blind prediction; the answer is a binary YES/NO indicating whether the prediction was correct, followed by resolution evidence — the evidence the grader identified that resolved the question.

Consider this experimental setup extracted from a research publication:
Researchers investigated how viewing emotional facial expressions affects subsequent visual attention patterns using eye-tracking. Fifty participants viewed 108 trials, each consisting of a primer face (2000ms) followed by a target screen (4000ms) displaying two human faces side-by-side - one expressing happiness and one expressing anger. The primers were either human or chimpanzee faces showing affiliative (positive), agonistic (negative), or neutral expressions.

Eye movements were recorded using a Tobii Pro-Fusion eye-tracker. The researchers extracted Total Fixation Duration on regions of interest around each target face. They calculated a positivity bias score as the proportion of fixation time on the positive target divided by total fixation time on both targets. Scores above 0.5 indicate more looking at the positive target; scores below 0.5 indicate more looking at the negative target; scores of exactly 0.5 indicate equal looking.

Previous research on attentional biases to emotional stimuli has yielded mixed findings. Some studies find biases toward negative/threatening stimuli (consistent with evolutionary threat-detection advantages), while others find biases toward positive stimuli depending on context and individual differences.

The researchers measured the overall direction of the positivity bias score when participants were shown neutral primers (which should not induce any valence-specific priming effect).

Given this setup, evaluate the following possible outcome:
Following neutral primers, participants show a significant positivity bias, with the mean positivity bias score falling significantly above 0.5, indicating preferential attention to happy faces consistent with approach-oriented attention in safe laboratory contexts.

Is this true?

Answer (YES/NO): NO